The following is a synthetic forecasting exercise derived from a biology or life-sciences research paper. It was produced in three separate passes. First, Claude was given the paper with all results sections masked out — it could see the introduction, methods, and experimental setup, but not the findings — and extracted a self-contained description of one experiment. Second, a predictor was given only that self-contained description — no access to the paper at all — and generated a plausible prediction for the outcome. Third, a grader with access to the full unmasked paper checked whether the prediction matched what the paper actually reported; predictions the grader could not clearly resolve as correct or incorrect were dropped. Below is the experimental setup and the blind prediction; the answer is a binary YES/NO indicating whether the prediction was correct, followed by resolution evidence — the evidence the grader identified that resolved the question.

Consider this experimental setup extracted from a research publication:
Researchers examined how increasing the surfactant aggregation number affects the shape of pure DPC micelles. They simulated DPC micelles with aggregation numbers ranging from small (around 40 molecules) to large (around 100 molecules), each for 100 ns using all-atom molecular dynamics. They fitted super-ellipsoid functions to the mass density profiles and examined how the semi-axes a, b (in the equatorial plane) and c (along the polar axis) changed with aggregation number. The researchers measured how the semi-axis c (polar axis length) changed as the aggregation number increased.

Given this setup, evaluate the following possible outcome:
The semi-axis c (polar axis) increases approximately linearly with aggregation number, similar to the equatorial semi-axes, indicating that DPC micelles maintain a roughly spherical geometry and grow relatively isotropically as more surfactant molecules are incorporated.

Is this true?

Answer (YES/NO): NO